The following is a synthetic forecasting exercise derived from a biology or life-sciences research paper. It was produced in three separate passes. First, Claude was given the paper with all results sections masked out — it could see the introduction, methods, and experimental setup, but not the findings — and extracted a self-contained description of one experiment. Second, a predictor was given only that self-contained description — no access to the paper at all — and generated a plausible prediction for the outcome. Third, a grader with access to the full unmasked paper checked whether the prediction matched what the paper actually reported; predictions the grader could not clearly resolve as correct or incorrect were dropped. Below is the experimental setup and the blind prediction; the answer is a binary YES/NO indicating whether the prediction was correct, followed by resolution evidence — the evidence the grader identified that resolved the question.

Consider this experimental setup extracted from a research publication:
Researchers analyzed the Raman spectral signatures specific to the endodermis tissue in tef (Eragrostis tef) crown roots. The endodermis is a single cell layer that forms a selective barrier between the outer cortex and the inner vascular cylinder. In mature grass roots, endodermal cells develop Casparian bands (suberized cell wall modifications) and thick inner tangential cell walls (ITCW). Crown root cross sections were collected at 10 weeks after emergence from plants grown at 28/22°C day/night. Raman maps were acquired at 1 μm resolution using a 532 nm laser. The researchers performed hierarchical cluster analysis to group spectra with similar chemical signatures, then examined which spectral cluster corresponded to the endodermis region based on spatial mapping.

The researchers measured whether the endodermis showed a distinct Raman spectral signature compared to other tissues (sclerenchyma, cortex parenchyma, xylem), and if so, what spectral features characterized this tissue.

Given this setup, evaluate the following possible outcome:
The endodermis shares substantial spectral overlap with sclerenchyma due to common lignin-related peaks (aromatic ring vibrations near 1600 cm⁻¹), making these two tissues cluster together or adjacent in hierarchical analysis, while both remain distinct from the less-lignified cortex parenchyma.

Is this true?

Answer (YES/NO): NO